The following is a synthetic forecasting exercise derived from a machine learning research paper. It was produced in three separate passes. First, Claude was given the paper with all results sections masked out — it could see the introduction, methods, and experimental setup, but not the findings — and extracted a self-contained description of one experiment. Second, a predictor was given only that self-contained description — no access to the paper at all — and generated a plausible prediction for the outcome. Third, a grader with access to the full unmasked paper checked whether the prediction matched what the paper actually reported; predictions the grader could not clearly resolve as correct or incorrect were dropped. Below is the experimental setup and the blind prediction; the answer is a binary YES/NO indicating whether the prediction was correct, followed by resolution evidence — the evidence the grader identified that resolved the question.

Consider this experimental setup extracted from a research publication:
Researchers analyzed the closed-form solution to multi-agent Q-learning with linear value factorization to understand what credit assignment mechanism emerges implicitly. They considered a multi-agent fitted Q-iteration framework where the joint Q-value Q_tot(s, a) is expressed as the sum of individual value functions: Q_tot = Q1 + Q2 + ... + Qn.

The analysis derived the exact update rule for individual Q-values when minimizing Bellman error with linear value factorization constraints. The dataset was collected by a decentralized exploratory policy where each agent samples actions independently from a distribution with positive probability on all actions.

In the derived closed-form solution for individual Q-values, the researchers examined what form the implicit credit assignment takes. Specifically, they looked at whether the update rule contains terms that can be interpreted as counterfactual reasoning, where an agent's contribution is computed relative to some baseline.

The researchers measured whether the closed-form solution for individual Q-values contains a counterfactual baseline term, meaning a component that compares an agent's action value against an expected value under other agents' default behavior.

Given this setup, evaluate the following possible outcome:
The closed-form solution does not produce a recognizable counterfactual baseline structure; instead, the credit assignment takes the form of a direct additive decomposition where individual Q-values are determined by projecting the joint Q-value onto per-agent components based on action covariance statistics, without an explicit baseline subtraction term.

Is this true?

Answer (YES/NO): NO